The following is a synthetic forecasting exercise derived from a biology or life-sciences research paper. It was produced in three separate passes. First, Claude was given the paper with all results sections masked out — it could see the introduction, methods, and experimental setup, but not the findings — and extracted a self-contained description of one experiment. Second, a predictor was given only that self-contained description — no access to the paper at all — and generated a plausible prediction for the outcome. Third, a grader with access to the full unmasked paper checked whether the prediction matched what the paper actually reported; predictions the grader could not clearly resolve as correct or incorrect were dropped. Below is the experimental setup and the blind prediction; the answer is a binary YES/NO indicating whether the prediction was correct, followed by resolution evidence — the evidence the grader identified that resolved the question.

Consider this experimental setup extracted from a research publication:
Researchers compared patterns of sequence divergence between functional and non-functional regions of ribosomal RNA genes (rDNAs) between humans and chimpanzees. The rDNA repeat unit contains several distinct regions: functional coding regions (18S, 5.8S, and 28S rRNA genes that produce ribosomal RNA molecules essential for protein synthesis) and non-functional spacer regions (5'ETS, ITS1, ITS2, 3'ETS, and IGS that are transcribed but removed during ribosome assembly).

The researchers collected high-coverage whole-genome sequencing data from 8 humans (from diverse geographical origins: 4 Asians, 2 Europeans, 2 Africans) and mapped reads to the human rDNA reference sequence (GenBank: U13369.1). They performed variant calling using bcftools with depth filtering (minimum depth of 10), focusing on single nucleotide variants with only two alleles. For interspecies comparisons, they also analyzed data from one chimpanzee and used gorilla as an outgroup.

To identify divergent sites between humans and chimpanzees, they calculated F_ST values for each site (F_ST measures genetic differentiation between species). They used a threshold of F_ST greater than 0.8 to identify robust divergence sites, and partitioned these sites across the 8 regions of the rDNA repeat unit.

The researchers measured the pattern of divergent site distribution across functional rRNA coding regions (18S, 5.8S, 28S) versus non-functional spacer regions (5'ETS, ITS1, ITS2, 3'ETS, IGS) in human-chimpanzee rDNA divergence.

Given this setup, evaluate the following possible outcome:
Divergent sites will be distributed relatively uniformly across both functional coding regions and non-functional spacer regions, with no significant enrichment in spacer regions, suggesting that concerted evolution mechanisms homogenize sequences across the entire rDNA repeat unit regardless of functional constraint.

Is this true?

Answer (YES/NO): NO